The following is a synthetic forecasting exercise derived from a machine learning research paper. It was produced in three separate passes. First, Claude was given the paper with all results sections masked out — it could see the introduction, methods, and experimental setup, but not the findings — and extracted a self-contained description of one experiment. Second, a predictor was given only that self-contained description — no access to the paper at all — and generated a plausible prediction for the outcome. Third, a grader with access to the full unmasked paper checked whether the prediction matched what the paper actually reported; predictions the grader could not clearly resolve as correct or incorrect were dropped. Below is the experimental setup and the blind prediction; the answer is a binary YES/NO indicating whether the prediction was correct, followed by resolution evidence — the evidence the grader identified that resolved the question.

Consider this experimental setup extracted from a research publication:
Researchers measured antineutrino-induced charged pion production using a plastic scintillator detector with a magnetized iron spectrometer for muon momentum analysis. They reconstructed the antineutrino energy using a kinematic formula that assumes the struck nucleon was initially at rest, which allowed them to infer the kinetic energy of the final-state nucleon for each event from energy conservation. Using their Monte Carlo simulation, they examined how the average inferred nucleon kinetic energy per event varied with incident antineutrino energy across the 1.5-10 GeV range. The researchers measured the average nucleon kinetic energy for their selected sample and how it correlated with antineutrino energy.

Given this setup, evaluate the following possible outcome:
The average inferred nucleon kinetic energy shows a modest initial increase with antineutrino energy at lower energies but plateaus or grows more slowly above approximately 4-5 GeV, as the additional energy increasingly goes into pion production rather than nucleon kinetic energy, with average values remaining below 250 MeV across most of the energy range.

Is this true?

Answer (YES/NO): NO